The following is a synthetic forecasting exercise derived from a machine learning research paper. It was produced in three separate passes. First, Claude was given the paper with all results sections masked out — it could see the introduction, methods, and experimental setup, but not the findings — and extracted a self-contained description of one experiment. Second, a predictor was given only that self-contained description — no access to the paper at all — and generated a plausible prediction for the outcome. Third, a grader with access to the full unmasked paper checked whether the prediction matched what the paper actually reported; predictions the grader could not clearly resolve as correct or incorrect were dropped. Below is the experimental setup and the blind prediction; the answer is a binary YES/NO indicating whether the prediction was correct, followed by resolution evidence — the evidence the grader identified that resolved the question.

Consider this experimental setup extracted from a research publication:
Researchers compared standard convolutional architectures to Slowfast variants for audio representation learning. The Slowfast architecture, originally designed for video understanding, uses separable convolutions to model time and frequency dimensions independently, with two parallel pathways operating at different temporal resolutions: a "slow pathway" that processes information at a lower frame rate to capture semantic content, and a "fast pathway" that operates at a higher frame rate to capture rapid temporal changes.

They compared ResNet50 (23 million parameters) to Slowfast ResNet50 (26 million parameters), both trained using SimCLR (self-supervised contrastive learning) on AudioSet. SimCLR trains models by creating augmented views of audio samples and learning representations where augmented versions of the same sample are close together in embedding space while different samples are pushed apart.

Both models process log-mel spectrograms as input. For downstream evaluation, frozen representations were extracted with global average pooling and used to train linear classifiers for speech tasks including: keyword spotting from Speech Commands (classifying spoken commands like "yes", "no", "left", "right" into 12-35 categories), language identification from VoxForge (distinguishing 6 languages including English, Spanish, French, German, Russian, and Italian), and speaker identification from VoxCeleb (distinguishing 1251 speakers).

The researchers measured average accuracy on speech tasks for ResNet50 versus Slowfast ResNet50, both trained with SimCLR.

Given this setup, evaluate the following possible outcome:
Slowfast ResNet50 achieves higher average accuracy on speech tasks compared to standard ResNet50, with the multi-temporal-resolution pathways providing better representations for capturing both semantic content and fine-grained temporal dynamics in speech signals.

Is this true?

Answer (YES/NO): YES